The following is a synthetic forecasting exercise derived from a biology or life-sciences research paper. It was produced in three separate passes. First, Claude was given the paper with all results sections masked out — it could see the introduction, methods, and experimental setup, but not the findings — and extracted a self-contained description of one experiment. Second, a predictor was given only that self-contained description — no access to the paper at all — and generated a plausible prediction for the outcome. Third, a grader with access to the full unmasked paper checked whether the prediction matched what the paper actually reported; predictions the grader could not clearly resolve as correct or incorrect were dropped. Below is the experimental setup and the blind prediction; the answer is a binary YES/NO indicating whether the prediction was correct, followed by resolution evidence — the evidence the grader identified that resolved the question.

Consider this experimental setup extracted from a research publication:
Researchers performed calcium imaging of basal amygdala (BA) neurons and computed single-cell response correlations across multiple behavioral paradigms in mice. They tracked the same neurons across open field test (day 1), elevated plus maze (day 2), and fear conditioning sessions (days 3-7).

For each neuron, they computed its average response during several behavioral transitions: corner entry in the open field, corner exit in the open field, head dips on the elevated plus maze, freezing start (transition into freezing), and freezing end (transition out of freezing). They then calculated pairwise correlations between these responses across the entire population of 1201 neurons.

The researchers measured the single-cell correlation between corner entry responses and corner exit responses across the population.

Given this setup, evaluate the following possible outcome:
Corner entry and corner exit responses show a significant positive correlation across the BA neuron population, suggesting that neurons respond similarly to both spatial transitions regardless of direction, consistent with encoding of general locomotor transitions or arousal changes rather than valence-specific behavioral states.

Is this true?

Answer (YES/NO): NO